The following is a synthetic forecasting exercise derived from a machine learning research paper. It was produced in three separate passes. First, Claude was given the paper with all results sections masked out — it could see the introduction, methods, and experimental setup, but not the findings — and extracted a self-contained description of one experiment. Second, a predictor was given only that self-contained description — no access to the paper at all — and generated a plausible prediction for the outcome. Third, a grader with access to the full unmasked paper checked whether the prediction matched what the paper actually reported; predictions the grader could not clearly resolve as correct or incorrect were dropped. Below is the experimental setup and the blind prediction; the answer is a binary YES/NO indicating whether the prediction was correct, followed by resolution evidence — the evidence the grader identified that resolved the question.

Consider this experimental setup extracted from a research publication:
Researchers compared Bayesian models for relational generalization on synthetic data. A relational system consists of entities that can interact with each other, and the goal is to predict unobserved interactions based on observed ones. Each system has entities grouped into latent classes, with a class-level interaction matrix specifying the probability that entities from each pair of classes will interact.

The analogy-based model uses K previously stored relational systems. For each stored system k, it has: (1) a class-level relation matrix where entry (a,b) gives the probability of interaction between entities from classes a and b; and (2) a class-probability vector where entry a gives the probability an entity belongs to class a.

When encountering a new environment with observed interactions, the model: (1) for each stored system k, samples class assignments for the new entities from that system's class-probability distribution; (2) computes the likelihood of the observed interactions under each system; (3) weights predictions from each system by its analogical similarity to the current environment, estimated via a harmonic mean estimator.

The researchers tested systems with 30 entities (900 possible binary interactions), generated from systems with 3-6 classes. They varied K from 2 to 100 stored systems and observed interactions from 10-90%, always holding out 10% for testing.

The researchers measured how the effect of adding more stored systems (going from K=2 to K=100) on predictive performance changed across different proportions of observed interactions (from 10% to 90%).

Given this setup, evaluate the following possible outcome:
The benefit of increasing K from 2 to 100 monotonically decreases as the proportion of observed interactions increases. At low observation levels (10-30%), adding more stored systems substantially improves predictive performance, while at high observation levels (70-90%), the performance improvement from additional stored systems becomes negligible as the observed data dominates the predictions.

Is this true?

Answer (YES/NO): NO